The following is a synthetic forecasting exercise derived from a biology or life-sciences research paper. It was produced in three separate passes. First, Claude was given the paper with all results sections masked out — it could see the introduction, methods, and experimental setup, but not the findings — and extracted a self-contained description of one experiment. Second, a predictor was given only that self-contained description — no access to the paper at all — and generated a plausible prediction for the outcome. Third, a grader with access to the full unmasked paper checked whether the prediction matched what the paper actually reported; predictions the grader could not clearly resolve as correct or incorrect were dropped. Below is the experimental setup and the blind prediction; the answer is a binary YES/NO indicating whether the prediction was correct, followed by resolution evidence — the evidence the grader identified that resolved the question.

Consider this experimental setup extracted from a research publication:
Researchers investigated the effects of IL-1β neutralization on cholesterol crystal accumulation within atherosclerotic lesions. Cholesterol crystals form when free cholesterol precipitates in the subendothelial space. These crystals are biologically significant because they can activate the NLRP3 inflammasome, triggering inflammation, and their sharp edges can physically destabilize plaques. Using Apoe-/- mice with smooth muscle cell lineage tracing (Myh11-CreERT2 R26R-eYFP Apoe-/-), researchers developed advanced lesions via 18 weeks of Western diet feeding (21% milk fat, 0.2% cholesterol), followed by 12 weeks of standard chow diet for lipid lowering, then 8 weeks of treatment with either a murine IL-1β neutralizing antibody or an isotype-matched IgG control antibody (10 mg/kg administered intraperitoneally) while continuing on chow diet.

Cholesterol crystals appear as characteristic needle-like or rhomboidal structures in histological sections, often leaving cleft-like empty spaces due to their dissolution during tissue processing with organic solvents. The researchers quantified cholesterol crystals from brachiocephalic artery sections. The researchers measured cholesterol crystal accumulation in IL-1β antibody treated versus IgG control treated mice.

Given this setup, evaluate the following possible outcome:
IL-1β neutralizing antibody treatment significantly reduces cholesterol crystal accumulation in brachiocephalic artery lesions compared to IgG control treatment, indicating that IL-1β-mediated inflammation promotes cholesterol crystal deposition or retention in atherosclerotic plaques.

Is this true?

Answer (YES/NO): NO